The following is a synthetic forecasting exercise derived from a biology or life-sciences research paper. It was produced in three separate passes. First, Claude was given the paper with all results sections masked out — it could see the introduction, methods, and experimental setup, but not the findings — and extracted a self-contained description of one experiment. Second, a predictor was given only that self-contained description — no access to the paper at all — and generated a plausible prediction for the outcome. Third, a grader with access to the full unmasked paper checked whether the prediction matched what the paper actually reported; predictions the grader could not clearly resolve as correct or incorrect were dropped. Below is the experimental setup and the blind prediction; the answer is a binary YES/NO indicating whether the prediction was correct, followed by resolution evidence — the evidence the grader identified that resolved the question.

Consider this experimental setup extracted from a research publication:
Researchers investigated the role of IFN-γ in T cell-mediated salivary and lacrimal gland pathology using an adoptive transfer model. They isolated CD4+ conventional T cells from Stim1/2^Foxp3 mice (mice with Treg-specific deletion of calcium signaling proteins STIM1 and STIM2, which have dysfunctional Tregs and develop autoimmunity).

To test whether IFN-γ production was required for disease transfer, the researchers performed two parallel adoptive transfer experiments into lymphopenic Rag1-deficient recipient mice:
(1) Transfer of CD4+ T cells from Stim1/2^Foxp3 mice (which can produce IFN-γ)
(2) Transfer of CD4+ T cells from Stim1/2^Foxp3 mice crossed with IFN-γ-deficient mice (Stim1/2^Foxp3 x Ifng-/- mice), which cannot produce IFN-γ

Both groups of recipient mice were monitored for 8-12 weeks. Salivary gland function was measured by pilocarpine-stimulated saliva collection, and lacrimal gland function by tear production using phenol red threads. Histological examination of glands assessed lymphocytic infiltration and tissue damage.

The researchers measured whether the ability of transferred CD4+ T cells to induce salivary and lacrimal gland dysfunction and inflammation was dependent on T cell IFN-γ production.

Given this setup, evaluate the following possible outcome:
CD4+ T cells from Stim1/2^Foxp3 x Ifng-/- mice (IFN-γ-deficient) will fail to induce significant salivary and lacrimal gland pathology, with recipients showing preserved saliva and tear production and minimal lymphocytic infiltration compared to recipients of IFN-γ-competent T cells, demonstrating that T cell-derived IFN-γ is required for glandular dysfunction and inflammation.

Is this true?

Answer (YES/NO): NO